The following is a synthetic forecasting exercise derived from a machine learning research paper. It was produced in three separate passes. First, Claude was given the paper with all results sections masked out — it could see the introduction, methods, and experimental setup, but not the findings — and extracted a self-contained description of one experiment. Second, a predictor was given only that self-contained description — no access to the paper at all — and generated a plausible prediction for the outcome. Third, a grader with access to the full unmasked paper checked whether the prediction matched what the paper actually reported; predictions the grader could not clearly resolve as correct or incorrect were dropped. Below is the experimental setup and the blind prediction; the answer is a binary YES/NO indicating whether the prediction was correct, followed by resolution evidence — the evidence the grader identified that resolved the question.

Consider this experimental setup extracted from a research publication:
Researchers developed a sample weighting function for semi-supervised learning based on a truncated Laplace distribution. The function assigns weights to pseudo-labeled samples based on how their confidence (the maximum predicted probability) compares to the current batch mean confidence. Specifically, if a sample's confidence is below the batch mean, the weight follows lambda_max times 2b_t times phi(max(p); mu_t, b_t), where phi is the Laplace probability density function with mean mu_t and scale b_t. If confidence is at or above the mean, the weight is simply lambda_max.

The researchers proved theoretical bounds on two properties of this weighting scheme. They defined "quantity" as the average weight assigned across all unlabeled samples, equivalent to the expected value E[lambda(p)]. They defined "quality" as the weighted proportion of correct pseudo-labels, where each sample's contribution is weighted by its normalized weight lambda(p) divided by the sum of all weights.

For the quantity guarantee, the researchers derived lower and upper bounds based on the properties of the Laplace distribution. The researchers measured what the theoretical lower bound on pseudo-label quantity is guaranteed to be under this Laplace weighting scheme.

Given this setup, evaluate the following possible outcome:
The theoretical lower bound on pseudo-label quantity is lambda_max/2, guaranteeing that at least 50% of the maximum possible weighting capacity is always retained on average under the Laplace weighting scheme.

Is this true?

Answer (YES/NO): YES